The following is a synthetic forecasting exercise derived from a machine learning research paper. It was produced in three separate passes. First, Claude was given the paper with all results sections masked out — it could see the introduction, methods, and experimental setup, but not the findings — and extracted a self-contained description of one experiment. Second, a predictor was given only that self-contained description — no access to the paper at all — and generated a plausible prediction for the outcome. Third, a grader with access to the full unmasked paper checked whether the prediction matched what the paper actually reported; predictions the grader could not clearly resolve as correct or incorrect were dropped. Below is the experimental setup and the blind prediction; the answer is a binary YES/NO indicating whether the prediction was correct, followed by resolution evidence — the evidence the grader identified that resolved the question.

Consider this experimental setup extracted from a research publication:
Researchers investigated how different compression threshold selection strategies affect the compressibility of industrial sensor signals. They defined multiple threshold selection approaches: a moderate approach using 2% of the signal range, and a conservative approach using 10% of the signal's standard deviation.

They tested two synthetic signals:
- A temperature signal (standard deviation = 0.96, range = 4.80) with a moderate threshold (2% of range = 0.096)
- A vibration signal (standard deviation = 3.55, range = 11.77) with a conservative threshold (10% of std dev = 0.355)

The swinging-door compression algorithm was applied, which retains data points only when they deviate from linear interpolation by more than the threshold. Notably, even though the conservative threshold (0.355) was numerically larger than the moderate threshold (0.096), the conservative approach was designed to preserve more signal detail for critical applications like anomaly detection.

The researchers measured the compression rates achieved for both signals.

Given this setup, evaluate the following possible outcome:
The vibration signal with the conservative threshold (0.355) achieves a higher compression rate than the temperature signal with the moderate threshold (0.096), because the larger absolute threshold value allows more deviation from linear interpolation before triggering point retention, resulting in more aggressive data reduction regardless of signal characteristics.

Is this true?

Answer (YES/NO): NO